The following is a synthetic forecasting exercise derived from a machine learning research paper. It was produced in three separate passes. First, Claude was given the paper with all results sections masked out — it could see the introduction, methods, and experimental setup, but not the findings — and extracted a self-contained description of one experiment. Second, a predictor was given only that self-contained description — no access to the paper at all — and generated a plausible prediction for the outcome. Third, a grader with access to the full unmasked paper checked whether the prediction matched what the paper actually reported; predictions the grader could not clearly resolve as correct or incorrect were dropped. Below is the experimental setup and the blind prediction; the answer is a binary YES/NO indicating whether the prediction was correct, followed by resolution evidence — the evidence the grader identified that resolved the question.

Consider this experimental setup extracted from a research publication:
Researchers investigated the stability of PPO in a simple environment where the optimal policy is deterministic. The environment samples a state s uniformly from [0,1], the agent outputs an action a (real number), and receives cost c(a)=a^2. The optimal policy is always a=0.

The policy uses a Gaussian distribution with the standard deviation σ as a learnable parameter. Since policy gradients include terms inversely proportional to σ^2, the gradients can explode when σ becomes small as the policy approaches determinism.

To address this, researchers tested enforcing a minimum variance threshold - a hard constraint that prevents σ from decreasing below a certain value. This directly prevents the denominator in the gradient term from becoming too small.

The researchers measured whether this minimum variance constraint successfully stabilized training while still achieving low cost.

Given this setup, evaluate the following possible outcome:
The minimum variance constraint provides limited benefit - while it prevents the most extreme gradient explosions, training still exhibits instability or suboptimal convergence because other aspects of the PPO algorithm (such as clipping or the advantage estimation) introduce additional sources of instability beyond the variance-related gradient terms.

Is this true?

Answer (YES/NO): YES